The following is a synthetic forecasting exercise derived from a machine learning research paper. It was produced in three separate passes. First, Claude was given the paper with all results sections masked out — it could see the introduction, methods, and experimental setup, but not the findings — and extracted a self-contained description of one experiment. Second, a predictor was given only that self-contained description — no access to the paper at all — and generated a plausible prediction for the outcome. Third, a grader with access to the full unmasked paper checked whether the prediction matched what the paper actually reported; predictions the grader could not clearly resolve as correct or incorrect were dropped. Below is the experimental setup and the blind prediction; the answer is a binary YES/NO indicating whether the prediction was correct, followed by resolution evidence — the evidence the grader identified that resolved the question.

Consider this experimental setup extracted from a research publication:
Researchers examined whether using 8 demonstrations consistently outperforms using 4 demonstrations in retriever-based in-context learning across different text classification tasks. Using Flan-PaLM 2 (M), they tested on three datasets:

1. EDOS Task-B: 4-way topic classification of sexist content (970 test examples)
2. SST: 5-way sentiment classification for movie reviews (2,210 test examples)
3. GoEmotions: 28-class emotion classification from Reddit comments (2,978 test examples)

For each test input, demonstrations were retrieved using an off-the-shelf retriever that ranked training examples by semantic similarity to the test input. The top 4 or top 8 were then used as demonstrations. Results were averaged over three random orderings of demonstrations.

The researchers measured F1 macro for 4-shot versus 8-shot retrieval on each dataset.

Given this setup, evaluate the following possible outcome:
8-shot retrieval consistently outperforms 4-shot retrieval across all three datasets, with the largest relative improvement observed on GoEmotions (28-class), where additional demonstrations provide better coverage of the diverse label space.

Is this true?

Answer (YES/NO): NO